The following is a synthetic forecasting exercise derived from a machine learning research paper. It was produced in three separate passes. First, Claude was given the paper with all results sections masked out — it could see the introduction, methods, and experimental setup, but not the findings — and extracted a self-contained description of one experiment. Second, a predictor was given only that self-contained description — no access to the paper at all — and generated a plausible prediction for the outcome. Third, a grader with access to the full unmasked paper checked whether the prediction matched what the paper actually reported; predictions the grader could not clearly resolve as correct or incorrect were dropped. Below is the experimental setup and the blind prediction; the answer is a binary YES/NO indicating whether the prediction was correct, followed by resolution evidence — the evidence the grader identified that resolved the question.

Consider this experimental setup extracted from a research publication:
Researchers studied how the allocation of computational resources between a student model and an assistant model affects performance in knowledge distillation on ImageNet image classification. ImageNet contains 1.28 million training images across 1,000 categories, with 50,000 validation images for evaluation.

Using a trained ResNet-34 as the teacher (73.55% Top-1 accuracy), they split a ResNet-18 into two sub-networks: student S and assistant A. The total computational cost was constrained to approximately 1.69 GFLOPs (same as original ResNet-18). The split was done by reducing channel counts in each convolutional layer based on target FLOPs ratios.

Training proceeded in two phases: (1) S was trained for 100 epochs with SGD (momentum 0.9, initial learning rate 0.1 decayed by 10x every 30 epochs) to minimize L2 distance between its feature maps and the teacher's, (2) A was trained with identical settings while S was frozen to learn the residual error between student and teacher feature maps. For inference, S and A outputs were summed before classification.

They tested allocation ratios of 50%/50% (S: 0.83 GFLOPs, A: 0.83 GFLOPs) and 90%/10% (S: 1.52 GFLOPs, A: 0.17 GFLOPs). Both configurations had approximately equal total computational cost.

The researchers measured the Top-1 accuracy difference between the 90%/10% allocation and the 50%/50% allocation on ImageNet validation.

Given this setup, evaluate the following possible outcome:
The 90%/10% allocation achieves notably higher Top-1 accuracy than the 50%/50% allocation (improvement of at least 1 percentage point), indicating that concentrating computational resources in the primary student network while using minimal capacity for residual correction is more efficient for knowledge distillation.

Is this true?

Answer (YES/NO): YES